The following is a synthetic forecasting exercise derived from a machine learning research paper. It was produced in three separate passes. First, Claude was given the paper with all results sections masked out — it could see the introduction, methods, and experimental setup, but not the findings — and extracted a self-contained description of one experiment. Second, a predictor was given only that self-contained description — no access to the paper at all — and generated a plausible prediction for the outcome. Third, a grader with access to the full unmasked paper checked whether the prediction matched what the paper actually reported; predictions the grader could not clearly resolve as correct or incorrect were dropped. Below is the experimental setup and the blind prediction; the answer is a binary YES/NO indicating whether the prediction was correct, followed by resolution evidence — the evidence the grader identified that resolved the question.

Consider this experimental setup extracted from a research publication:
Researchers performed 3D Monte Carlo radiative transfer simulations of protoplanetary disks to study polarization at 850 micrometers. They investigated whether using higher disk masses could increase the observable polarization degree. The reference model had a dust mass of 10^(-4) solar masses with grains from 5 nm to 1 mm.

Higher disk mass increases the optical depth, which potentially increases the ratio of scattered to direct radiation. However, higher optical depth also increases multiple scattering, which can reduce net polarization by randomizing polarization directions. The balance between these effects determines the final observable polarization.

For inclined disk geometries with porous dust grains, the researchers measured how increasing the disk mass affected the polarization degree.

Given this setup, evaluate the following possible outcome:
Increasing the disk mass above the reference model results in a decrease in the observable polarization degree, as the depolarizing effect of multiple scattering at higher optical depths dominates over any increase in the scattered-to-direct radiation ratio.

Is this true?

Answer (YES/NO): NO